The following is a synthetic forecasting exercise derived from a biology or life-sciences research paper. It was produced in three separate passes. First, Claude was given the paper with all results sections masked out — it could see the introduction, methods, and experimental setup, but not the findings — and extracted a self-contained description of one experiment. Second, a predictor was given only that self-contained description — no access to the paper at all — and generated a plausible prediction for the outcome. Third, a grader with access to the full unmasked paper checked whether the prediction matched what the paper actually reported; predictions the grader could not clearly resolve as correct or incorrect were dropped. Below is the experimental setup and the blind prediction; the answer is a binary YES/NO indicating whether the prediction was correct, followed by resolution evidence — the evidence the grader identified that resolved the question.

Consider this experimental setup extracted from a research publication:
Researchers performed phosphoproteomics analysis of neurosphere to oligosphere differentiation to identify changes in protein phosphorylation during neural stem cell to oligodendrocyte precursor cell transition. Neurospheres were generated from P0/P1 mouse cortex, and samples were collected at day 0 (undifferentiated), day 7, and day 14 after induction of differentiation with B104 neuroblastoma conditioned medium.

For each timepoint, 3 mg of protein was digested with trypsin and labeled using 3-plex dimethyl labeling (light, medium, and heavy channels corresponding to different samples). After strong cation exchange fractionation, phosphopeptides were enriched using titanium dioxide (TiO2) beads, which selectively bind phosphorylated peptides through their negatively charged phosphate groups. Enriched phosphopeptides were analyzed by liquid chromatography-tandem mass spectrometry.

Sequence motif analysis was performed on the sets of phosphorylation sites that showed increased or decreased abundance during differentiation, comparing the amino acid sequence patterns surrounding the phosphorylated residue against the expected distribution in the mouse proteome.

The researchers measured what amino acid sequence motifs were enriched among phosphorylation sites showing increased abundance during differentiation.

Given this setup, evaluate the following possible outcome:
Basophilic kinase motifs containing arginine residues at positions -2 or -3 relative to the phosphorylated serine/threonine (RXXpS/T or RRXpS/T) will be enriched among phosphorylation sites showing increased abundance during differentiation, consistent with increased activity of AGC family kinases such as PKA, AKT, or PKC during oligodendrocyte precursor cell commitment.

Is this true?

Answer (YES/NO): NO